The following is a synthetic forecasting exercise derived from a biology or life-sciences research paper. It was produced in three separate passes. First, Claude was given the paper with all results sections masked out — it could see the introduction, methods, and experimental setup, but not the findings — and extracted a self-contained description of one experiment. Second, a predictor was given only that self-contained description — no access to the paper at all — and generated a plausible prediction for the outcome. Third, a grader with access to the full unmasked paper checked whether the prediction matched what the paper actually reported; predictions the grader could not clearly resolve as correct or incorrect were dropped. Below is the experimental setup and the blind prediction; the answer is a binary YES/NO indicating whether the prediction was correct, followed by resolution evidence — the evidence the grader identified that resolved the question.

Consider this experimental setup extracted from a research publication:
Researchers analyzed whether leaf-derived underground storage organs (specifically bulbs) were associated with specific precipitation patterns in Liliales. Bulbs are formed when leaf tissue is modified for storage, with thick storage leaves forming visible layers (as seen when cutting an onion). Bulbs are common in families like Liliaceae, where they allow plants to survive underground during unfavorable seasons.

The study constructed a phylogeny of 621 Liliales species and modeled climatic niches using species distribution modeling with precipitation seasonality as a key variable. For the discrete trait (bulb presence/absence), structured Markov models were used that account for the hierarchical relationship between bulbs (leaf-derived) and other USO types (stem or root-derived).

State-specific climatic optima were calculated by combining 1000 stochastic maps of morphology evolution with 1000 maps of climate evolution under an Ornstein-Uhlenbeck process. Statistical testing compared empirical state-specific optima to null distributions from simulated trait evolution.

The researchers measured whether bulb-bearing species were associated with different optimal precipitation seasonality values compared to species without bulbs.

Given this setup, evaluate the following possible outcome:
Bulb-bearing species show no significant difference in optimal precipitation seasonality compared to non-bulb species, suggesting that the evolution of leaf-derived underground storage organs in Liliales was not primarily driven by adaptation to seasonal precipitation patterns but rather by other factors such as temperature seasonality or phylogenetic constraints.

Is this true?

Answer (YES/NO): YES